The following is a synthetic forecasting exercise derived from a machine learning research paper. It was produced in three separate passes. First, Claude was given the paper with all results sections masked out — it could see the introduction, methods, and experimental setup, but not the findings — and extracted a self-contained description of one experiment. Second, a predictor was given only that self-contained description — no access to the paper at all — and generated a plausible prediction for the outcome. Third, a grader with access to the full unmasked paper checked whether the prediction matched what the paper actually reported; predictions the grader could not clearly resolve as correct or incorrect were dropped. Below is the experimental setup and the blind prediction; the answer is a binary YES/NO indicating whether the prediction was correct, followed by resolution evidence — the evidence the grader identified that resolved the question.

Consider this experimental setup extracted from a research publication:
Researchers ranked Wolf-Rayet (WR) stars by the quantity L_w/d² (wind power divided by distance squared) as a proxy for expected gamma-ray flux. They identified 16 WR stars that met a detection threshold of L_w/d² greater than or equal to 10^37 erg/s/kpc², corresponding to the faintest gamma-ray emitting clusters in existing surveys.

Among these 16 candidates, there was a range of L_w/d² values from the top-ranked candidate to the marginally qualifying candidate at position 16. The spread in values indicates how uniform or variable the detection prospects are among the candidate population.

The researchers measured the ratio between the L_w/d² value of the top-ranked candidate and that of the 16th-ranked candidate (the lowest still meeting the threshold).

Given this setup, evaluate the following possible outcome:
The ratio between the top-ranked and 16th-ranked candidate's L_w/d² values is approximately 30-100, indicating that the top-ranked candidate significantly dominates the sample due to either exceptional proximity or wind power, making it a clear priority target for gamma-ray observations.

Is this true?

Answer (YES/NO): NO